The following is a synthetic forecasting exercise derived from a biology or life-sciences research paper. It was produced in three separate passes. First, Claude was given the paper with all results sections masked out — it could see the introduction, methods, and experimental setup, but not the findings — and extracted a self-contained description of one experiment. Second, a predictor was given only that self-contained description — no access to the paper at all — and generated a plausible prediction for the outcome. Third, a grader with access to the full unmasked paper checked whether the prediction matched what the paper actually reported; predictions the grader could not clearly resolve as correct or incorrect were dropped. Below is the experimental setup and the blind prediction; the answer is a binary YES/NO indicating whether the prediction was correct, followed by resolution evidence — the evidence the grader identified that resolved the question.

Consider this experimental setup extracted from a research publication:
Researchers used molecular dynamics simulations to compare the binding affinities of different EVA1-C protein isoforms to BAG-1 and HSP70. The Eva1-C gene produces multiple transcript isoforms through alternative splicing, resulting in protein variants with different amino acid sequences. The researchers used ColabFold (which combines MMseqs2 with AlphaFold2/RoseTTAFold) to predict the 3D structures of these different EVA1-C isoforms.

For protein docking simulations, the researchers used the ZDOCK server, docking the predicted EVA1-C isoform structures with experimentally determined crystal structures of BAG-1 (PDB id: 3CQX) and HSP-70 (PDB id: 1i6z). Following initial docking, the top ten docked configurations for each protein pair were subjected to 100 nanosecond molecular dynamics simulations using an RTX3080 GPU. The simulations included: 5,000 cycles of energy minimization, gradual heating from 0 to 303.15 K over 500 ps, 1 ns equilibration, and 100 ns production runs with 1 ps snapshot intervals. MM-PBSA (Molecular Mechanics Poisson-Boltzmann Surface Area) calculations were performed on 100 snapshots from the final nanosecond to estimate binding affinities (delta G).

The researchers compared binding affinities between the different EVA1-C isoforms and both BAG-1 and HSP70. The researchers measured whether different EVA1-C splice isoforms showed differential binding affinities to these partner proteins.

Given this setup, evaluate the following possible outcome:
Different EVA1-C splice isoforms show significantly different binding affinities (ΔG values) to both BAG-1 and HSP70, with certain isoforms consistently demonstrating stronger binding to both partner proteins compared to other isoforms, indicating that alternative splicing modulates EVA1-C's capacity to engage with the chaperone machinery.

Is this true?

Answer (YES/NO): NO